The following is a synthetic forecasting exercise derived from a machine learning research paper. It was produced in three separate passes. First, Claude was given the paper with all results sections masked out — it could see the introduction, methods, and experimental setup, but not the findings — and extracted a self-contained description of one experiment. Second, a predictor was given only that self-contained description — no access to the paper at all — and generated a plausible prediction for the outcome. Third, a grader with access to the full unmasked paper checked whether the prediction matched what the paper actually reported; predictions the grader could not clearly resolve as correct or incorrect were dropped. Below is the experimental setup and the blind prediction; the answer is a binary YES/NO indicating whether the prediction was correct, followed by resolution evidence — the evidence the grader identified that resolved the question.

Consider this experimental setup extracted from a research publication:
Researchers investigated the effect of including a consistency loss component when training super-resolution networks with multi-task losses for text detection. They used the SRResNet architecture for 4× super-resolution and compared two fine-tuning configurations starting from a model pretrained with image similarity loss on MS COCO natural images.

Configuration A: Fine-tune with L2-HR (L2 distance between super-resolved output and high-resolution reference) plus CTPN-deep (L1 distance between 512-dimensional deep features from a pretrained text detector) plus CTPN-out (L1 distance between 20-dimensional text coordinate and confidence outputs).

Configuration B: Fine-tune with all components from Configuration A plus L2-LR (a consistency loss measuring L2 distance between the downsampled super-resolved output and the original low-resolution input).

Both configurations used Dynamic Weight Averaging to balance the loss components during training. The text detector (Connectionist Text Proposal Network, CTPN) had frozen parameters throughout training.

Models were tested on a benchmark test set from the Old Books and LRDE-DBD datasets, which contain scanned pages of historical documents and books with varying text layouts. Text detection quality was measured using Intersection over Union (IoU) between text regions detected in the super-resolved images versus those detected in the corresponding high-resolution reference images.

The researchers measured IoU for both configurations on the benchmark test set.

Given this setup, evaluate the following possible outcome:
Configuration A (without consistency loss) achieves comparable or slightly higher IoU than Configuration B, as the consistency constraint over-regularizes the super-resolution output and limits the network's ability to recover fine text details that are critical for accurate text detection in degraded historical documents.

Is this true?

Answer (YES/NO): NO